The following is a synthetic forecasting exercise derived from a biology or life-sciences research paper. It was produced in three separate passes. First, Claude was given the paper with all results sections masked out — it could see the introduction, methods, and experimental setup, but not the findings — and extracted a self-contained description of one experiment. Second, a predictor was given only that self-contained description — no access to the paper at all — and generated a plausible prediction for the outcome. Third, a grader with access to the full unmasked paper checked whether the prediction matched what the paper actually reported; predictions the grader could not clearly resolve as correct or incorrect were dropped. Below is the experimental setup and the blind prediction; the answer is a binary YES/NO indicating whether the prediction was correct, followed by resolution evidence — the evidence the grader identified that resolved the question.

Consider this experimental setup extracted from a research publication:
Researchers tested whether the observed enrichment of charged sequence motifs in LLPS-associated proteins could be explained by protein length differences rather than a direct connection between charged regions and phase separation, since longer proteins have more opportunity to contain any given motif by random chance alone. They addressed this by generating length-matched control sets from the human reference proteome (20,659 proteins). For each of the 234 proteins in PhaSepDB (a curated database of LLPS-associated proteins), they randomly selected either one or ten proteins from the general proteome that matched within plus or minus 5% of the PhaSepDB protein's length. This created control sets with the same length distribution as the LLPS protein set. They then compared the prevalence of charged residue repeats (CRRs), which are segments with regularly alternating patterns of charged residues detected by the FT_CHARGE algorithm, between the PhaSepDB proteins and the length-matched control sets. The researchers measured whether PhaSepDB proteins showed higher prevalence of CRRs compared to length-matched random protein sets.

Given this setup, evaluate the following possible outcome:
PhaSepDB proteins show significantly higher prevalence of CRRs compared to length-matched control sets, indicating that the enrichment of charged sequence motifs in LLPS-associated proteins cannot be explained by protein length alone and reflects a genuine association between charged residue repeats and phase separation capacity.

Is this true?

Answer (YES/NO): YES